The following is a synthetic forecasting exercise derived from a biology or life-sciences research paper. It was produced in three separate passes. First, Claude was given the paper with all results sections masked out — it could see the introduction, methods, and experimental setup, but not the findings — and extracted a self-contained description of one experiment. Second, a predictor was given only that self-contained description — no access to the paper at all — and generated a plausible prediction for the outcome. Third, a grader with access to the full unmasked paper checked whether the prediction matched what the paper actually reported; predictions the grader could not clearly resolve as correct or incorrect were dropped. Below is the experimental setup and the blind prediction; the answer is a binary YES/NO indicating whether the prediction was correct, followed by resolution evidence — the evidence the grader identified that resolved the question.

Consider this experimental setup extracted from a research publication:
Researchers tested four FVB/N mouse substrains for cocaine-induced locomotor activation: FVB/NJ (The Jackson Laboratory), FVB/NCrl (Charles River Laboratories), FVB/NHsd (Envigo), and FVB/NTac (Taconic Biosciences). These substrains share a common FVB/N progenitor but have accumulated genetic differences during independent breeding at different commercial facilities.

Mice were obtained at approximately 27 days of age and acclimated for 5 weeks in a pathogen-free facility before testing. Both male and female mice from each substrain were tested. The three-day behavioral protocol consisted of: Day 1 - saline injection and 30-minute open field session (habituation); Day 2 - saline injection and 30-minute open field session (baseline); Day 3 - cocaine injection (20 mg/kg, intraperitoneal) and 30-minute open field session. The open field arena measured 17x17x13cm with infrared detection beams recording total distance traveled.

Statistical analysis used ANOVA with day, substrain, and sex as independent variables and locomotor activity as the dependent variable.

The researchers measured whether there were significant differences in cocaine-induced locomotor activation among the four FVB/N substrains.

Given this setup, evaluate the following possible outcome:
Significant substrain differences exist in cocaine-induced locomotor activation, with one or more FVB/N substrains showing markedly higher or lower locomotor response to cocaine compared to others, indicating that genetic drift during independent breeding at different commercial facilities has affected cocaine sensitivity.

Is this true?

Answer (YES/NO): NO